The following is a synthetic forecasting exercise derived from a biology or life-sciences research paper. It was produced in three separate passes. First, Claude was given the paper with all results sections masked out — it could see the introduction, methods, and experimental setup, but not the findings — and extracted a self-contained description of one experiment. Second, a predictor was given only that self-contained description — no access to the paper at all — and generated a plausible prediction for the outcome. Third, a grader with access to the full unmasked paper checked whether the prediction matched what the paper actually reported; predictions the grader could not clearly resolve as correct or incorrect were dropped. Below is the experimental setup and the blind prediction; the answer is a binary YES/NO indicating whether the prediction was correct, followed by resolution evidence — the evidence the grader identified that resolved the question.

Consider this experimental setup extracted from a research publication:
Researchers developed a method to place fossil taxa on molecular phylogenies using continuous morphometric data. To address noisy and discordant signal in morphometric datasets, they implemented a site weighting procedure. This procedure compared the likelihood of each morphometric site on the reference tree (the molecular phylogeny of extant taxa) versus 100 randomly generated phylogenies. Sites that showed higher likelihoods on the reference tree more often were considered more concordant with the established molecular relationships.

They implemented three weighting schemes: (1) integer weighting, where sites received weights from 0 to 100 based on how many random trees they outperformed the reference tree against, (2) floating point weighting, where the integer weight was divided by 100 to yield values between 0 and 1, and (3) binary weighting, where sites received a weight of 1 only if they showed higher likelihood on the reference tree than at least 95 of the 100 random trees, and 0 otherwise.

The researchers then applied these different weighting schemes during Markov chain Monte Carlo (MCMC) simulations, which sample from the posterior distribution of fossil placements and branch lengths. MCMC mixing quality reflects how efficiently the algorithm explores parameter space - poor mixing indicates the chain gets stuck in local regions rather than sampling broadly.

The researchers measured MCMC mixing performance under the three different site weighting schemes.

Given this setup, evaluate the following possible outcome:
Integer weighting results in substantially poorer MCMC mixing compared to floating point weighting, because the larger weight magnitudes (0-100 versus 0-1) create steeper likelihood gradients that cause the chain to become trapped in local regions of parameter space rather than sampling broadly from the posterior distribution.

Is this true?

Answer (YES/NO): NO